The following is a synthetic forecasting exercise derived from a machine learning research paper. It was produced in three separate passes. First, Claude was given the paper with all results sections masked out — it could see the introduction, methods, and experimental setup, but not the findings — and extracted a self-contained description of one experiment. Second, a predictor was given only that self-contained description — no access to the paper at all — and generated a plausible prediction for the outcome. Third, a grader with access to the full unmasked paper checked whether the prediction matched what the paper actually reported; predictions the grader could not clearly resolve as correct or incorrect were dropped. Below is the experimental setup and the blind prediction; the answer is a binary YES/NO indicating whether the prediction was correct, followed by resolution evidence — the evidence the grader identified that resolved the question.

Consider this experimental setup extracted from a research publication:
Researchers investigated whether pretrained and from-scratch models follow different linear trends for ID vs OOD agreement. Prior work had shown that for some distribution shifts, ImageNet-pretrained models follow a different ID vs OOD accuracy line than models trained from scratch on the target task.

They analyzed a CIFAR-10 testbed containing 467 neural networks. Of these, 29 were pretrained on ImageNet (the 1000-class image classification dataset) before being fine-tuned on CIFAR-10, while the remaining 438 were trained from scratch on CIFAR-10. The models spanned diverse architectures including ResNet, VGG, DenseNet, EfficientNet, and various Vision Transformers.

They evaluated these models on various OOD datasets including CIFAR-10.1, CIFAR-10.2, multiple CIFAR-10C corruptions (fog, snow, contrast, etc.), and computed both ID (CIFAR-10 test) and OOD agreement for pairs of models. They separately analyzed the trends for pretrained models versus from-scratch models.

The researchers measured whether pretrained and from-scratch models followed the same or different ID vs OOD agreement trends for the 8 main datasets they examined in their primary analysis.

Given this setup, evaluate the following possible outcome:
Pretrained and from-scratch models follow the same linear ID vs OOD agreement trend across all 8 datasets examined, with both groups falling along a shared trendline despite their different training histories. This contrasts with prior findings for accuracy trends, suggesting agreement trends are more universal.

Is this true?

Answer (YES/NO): NO